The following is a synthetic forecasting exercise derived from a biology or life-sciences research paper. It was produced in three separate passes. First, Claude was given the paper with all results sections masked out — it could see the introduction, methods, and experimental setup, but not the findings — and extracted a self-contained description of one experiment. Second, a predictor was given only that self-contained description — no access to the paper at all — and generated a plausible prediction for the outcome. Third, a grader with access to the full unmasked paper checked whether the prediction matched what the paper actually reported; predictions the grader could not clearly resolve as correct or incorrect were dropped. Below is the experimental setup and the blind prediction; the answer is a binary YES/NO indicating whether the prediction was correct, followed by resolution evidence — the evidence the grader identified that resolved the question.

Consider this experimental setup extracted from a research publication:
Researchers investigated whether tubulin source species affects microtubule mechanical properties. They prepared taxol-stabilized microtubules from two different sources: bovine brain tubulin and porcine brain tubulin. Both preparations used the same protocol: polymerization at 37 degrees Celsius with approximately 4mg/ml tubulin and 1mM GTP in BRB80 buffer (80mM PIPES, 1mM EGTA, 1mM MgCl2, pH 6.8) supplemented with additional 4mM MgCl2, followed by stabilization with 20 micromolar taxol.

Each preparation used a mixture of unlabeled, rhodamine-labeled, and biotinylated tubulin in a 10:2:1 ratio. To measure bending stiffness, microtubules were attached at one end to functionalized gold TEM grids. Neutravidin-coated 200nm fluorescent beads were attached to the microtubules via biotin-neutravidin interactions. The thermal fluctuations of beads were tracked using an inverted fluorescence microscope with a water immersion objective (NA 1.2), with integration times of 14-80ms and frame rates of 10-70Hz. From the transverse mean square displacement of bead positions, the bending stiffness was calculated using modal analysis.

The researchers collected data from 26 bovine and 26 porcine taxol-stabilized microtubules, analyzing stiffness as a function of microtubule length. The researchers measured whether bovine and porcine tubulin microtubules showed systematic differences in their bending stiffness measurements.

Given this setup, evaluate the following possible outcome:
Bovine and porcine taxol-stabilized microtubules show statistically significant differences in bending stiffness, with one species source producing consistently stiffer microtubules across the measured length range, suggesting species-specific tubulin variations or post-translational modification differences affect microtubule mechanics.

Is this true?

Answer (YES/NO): NO